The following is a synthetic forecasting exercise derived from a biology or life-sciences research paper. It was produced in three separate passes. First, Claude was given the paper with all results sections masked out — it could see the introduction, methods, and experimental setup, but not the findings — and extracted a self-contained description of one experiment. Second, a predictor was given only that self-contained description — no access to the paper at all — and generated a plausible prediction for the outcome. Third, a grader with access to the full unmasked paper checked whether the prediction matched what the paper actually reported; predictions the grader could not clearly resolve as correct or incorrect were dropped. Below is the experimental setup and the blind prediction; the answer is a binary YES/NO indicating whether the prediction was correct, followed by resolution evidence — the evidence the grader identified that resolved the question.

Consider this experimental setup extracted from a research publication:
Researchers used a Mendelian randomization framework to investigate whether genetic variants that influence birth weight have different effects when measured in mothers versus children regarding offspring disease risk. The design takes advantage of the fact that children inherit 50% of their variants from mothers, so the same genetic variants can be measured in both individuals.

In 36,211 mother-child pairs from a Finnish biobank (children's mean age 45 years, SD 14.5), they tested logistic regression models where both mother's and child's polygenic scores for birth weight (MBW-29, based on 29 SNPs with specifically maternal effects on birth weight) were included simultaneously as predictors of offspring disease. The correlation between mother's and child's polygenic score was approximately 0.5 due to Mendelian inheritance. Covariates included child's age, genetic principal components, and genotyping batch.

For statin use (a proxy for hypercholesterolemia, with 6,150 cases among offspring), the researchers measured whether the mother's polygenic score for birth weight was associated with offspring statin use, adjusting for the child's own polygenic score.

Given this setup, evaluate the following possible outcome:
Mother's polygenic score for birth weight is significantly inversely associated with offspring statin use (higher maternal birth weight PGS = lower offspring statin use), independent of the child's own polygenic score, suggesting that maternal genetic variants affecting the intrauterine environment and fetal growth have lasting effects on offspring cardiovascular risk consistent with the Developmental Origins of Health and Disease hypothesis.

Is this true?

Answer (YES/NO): NO